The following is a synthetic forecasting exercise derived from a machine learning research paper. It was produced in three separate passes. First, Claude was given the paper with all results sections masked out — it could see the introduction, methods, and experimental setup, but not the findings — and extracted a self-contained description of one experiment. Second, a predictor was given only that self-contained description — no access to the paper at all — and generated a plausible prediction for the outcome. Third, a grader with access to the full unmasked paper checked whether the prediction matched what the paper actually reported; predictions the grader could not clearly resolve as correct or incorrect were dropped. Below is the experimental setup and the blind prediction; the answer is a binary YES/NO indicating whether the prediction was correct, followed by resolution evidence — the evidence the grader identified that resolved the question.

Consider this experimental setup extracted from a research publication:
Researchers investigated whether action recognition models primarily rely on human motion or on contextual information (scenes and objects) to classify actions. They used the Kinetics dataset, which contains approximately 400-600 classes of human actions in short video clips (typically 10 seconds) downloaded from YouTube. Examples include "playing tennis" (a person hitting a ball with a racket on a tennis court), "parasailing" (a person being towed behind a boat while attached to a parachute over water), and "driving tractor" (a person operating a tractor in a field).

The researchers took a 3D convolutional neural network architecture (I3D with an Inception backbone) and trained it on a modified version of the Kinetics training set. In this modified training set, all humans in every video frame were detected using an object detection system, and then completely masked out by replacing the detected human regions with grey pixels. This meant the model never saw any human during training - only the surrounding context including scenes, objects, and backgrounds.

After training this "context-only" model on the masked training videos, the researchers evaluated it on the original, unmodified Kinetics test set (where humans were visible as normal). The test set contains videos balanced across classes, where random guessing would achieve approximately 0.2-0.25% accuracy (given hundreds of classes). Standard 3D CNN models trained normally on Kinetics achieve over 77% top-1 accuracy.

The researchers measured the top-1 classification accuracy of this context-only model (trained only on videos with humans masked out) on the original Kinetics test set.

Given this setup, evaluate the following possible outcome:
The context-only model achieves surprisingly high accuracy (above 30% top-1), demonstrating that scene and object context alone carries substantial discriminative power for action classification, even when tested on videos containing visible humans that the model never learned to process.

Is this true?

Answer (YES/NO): YES